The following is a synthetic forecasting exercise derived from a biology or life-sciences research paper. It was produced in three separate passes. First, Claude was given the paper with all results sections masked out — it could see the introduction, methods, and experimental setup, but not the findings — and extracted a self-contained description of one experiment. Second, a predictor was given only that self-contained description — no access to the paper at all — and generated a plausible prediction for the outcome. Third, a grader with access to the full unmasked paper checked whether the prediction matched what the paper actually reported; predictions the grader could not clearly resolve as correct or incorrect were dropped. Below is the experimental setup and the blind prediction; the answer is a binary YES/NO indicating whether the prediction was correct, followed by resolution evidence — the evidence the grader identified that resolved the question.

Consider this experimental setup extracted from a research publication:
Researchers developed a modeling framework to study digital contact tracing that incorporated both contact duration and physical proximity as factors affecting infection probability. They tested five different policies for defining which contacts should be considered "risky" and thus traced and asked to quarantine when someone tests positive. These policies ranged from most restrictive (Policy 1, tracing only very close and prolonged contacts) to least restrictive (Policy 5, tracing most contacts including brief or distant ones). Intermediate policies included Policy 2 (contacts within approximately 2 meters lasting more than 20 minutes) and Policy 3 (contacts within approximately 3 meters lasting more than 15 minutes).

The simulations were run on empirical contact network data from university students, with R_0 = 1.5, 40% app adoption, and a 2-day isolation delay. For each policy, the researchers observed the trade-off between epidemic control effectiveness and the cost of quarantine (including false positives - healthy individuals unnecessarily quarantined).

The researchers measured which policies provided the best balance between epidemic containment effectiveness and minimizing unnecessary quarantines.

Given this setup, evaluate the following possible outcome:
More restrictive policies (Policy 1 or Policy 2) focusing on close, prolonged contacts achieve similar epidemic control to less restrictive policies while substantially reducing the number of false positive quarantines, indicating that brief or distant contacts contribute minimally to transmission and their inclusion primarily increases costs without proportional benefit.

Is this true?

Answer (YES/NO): NO